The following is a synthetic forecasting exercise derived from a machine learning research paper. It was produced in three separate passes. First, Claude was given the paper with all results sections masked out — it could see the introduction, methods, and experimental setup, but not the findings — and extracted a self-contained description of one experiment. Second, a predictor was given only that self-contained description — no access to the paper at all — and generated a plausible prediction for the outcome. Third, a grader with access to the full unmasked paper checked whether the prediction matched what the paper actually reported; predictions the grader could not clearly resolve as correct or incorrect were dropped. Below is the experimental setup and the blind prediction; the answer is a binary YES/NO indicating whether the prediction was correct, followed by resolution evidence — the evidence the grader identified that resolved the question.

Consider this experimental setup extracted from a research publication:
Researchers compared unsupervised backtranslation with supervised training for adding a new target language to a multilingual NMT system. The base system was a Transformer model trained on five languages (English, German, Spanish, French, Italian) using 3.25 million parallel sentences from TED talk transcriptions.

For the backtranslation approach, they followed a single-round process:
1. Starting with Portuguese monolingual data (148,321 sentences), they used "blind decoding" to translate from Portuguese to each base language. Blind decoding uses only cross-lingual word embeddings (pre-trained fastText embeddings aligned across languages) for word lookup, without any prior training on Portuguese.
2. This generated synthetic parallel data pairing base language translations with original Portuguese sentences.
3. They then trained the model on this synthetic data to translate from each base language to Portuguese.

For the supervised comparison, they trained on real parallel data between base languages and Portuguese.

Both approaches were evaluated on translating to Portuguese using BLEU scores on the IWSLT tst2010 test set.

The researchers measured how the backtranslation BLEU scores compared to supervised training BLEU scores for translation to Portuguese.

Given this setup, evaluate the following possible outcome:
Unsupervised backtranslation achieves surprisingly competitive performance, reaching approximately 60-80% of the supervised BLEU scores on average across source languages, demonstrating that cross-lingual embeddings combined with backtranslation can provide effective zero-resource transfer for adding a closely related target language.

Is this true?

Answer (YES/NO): NO